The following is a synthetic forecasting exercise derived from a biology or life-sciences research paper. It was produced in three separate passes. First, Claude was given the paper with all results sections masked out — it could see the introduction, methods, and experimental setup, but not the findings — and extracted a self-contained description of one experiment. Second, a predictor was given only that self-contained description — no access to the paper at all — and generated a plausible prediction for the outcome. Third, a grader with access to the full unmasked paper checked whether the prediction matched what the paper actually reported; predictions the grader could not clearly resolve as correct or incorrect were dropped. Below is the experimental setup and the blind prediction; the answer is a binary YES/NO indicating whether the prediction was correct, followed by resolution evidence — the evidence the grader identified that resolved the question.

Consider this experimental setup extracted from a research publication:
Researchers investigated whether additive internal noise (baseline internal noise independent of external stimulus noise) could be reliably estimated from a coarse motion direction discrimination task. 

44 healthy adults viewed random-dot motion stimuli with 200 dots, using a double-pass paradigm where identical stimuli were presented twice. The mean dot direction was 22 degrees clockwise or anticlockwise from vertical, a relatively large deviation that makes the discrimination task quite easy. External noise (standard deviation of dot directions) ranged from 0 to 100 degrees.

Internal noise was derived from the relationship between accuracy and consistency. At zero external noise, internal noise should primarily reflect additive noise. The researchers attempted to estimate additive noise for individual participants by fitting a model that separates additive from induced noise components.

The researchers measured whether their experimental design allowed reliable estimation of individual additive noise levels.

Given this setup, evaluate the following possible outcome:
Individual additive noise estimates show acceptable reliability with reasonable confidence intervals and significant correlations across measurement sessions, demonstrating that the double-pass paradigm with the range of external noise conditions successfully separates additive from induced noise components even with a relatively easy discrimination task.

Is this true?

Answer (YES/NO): NO